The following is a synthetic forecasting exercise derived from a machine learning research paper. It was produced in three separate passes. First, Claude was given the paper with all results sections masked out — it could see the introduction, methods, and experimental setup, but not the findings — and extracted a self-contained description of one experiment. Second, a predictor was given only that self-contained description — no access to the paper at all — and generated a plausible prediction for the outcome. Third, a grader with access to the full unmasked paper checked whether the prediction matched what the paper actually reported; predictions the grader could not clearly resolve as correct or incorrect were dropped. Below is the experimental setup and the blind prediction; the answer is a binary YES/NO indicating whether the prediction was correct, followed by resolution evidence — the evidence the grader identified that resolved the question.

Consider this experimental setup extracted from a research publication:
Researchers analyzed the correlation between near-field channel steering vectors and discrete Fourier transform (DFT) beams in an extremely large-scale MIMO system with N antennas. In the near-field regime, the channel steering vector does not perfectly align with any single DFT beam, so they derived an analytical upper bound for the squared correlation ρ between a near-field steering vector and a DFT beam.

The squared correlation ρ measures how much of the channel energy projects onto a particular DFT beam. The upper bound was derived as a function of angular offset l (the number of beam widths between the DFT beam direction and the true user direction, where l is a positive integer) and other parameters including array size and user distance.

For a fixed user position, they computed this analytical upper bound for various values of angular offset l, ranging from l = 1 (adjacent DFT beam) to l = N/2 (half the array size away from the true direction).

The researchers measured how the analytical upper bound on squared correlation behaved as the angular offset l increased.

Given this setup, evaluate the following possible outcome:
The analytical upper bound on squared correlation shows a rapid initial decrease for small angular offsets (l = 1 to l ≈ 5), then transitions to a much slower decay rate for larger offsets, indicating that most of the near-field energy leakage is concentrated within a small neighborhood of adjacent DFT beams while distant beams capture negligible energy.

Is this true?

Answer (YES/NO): NO